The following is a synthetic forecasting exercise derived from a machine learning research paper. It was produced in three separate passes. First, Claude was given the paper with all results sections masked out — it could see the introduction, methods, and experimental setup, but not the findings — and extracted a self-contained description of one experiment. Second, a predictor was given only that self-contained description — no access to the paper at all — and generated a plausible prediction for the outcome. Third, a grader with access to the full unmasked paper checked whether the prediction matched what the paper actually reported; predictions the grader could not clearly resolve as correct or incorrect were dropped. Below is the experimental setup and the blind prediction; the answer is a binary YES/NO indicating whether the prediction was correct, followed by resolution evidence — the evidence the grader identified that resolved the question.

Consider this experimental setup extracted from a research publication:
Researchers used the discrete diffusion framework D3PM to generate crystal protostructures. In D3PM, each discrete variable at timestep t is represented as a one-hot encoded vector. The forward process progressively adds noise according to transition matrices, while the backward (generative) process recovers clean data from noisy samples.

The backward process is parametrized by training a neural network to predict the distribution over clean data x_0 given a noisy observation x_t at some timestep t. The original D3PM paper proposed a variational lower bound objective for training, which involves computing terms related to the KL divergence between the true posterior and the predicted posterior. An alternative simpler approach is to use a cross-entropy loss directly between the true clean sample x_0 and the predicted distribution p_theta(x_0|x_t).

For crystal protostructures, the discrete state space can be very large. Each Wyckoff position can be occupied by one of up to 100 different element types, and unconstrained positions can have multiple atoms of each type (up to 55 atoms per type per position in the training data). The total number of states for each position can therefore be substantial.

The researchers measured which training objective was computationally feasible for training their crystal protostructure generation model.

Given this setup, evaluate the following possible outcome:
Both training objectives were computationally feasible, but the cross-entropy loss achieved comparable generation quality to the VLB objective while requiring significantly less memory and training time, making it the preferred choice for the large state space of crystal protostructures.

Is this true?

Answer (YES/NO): NO